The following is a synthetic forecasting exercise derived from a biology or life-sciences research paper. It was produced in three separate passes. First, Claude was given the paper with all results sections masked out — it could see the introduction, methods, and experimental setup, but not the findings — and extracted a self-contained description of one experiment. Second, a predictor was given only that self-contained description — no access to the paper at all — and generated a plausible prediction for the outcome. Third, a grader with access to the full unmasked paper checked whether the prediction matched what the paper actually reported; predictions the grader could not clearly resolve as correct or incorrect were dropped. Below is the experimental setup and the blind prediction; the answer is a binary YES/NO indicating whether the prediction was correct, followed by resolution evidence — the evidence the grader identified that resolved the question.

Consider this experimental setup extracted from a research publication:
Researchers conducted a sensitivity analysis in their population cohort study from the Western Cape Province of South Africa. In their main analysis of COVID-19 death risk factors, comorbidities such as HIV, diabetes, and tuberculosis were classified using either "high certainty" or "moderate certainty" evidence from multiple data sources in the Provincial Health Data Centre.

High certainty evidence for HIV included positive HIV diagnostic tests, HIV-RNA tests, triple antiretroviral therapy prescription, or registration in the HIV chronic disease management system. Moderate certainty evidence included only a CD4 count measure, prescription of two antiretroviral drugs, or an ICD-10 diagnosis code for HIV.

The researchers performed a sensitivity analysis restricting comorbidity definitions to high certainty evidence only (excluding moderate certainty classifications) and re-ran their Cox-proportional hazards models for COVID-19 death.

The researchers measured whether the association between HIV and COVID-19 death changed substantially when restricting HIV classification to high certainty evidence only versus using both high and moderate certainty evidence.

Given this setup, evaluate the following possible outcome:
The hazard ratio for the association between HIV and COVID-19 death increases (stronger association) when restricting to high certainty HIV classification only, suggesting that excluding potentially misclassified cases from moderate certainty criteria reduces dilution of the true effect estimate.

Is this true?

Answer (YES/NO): YES